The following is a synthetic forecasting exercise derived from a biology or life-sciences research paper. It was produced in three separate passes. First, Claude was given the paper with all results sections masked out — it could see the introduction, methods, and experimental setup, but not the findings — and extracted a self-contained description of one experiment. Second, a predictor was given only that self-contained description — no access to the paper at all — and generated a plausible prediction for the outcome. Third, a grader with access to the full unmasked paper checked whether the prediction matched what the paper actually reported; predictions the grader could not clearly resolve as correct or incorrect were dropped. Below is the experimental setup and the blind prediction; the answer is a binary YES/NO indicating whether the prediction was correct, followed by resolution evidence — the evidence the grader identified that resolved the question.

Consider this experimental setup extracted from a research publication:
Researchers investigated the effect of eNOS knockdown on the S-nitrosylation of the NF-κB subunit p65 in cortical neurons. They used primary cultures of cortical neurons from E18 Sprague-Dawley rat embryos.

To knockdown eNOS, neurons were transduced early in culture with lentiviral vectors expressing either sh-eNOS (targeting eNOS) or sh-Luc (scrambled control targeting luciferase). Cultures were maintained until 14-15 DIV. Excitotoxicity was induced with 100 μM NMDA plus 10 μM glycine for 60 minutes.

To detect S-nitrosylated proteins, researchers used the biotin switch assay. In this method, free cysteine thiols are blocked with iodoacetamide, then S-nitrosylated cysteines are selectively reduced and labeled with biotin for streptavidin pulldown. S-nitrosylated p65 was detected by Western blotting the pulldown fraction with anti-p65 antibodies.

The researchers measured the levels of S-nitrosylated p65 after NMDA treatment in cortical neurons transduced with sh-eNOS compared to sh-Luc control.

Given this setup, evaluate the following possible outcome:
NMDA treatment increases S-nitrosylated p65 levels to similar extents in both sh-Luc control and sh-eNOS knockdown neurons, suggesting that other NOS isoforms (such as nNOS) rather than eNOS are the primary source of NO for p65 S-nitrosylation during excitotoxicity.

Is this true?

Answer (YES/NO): NO